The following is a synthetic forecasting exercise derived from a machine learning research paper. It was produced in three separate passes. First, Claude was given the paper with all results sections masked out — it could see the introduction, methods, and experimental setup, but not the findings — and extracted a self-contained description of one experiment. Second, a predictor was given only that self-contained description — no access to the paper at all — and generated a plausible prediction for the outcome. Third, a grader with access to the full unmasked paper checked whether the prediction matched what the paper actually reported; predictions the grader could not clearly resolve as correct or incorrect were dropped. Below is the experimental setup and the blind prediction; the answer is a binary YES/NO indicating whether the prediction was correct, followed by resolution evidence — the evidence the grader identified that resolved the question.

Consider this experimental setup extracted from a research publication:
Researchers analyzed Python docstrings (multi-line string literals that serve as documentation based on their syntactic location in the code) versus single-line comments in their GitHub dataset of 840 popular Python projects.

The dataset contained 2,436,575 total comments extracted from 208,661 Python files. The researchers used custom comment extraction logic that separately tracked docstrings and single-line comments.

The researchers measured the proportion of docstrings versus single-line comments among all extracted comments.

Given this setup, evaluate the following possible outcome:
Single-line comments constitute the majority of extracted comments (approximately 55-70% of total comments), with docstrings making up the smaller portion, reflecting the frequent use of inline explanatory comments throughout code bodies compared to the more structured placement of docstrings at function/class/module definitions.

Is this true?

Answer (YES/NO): NO